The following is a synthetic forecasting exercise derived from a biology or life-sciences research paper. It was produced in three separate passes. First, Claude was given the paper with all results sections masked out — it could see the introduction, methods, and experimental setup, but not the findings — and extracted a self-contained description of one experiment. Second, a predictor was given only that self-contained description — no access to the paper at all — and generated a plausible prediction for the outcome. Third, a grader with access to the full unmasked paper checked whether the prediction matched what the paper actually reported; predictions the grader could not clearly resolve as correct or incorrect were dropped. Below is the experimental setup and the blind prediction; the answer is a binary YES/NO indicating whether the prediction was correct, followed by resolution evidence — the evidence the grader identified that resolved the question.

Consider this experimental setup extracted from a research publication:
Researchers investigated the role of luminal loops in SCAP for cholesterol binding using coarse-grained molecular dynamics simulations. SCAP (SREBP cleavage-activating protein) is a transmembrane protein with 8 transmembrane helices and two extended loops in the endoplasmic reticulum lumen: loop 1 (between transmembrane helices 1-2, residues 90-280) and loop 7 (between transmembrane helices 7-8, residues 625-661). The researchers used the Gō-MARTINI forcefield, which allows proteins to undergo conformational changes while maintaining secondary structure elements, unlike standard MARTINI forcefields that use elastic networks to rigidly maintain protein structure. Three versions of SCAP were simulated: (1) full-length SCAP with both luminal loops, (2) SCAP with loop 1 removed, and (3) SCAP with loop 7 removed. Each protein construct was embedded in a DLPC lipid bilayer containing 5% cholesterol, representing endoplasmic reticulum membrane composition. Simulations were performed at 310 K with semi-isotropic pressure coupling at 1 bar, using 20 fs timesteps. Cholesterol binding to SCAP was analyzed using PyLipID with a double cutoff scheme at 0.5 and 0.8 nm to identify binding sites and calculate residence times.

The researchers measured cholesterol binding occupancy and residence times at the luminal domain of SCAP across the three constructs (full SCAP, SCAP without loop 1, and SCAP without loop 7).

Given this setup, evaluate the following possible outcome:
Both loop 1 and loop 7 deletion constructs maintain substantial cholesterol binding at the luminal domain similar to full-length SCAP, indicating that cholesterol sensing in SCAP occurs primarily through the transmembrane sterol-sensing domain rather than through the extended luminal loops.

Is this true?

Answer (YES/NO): NO